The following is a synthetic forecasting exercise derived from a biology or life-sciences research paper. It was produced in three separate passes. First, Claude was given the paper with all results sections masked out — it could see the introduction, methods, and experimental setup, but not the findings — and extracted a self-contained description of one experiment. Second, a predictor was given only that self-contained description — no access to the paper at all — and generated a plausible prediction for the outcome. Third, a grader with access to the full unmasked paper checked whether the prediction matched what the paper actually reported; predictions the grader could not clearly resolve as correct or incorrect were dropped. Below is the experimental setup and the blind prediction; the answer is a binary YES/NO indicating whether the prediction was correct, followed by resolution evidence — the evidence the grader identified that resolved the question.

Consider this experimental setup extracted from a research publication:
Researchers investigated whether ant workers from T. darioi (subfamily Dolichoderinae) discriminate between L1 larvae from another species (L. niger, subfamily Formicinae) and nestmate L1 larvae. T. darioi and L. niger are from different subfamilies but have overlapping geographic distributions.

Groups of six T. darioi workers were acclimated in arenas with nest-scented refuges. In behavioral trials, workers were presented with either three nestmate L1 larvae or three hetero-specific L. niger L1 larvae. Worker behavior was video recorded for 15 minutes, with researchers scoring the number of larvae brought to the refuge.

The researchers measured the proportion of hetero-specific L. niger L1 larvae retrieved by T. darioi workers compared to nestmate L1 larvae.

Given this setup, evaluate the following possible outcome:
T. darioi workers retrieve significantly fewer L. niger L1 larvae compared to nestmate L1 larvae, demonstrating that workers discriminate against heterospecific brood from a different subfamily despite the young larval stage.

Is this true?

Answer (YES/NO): YES